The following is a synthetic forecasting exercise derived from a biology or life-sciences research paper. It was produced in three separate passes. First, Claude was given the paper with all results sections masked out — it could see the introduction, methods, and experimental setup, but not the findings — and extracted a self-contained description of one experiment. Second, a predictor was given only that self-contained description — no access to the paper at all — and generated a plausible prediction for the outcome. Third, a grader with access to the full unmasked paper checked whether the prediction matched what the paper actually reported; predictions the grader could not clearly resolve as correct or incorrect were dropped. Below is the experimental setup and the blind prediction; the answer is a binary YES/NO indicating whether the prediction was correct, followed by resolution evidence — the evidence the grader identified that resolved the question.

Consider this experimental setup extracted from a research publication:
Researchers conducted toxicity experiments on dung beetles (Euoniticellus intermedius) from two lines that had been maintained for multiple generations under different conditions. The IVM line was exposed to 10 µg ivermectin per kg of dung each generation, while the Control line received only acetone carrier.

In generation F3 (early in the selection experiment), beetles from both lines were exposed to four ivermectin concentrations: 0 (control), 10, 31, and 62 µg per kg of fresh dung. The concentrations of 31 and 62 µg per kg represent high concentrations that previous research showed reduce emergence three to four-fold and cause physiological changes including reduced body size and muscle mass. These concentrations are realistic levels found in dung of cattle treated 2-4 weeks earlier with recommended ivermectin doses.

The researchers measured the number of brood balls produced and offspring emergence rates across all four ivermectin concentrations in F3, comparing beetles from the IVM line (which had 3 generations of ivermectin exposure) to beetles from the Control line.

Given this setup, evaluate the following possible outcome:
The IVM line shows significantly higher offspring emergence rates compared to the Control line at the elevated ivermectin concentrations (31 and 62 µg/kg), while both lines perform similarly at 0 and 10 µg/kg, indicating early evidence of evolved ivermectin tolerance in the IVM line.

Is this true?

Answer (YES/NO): NO